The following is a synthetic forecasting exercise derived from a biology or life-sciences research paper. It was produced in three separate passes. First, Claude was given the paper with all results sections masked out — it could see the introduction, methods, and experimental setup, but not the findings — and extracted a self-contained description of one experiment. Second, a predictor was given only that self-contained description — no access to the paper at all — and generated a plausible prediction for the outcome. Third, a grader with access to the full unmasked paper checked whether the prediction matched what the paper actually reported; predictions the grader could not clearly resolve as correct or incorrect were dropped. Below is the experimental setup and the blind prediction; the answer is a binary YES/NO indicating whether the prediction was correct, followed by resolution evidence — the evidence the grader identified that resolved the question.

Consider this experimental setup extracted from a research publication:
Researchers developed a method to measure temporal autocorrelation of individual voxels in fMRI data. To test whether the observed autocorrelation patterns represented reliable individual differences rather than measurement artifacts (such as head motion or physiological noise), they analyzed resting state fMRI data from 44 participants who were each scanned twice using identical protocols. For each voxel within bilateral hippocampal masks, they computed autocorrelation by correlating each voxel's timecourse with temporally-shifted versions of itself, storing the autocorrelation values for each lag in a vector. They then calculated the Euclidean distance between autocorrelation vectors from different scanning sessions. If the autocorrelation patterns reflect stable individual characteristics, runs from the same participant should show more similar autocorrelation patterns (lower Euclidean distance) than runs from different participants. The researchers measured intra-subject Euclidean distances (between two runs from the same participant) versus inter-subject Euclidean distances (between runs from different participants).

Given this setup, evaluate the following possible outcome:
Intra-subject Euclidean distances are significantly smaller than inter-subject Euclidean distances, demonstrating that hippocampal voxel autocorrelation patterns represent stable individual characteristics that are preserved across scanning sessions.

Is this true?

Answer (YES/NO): YES